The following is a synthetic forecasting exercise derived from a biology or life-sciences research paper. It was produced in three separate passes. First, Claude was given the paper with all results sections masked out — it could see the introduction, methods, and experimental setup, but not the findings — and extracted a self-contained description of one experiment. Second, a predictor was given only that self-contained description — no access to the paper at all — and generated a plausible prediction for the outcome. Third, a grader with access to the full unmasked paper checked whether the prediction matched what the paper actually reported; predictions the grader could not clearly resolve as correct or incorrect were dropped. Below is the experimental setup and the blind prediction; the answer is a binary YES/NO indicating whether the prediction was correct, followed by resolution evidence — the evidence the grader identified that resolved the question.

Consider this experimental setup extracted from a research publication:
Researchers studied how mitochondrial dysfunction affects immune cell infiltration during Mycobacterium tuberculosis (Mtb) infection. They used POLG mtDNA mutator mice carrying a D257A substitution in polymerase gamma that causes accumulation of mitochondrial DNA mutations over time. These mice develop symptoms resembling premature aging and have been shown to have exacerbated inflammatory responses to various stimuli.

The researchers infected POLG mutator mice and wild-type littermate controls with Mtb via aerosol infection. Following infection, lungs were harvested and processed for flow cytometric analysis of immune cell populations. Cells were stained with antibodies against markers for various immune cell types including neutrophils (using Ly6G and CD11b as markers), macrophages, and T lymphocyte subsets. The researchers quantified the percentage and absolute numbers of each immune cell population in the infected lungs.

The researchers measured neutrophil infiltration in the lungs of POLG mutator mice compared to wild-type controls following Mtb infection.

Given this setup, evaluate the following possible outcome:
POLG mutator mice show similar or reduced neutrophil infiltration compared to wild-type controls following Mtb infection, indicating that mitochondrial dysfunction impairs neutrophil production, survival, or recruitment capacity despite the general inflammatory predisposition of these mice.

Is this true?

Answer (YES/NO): NO